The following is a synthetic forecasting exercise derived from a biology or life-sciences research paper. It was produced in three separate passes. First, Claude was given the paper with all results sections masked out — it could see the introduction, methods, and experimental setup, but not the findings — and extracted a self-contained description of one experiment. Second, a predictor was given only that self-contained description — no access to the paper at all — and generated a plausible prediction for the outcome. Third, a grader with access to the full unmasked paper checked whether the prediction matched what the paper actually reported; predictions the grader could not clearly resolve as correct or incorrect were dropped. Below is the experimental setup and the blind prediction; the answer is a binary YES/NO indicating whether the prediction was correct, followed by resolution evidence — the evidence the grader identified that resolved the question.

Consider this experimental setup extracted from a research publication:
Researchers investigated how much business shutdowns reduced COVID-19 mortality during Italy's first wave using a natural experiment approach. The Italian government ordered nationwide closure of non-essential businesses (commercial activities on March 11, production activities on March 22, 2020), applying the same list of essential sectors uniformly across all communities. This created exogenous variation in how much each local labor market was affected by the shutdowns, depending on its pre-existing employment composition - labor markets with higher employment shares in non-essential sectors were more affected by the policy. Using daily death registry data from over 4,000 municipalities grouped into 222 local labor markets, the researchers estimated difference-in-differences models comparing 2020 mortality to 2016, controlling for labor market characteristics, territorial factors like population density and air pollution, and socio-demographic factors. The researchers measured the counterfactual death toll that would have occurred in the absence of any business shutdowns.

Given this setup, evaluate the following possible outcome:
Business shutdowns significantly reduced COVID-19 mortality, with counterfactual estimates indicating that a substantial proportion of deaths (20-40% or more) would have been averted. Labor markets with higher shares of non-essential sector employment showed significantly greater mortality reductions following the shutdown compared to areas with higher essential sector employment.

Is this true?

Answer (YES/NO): YES